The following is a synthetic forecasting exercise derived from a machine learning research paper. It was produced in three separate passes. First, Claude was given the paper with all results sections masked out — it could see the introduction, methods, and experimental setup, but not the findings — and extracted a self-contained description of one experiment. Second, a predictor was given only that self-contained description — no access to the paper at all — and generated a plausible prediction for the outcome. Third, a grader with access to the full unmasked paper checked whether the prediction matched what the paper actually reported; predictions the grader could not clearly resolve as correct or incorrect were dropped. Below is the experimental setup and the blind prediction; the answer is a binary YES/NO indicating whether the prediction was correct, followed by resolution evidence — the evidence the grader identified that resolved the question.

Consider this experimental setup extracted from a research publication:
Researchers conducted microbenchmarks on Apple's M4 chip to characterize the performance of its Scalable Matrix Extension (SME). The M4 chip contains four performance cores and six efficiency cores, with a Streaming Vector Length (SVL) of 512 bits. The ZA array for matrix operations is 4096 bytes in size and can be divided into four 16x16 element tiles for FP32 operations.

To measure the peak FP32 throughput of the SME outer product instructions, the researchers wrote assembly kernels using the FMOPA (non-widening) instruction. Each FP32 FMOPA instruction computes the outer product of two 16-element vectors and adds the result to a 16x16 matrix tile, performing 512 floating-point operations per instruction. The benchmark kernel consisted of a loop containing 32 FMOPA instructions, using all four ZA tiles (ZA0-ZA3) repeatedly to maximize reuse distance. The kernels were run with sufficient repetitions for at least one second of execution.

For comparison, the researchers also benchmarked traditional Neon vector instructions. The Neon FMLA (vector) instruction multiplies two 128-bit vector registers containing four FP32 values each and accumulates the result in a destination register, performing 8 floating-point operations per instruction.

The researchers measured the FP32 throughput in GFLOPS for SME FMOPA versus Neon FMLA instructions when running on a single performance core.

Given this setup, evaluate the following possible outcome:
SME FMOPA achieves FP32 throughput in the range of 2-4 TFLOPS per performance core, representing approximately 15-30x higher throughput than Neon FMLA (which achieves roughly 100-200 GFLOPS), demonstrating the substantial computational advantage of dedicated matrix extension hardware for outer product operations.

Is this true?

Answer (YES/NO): YES